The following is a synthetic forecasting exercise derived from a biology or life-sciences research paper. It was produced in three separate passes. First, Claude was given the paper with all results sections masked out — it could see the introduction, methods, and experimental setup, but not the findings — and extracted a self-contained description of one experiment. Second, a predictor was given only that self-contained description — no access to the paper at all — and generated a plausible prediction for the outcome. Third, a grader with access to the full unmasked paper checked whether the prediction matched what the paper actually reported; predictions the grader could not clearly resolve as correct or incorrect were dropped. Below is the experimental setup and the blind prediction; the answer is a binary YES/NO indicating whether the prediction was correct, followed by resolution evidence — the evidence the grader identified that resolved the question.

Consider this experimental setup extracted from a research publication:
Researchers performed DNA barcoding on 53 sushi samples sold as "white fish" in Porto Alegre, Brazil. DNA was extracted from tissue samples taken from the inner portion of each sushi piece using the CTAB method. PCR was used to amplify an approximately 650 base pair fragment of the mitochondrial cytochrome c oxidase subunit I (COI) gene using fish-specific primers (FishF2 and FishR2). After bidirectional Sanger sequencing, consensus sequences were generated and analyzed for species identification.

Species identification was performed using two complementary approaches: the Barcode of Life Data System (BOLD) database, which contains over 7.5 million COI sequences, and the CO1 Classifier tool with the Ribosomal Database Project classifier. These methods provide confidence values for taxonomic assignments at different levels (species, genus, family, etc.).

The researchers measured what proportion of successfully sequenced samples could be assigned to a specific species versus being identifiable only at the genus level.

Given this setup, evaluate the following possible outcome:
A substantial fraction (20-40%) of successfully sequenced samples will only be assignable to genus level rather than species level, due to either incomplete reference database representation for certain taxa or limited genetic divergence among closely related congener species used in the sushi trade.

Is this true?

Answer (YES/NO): NO